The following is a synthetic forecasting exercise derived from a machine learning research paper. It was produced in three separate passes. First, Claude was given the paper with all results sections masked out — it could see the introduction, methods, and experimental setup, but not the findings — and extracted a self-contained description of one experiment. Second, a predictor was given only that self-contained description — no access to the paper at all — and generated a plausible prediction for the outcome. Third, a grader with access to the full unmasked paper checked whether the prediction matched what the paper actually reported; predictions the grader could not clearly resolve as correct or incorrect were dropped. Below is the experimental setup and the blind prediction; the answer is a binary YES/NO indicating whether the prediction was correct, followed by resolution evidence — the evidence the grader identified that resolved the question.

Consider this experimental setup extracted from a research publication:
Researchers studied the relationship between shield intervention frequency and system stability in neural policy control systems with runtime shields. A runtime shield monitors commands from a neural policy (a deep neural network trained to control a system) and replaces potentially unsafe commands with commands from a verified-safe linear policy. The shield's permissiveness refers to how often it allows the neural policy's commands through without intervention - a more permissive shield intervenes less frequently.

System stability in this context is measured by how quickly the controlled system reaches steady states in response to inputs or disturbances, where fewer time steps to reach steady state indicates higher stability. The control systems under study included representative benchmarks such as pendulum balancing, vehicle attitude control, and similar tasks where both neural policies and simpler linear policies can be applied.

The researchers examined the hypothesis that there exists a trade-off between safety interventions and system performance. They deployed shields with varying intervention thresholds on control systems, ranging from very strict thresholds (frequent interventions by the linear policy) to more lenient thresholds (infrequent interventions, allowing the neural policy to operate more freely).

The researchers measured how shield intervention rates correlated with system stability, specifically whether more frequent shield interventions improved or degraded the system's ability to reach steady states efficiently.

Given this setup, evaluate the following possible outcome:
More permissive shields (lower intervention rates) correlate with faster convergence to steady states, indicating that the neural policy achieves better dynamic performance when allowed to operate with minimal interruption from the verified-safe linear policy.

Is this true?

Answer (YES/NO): YES